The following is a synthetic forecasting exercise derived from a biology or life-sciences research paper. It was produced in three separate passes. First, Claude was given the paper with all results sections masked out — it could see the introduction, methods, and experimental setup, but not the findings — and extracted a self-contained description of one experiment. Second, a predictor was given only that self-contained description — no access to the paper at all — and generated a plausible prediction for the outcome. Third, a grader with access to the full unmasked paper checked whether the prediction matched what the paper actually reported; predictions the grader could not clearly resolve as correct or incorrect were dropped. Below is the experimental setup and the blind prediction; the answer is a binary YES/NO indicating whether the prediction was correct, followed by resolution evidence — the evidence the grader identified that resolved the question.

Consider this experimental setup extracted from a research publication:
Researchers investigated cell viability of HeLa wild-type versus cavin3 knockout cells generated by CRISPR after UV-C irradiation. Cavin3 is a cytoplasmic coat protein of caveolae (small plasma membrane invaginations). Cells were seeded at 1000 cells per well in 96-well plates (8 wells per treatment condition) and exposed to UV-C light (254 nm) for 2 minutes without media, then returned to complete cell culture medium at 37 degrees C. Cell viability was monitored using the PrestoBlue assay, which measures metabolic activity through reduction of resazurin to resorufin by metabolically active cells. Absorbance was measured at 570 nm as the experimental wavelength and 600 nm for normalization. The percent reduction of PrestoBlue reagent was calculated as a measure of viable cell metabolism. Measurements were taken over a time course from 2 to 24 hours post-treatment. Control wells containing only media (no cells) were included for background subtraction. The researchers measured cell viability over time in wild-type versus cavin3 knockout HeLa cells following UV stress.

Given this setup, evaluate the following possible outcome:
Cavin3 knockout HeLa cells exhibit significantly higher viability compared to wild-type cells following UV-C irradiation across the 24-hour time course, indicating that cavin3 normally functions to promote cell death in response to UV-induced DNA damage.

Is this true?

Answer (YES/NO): YES